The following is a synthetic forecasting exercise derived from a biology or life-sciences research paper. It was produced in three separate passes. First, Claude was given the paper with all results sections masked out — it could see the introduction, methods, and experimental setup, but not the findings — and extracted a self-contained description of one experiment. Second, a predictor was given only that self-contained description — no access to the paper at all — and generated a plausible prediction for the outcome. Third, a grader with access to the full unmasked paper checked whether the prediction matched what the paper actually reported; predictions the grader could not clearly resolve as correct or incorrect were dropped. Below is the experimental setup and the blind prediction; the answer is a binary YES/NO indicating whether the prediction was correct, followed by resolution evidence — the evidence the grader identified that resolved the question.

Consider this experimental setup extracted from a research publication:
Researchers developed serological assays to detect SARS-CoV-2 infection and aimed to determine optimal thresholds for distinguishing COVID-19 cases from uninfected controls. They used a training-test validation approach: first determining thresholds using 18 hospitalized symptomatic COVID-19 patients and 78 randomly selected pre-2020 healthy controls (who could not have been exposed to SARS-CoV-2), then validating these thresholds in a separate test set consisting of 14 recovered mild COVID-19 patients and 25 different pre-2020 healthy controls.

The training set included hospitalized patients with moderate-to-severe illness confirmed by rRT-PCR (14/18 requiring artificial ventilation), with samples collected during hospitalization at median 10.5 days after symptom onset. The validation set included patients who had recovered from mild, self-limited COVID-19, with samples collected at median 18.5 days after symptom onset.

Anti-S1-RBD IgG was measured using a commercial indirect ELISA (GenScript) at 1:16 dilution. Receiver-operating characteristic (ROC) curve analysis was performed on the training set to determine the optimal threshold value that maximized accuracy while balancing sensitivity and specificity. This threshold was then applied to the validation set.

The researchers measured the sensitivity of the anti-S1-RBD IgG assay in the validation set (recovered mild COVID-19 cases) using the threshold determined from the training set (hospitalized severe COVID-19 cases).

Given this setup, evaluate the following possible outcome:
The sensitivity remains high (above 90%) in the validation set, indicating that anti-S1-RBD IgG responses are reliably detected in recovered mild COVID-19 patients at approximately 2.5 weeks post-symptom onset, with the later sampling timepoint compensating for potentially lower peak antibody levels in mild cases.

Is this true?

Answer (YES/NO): NO